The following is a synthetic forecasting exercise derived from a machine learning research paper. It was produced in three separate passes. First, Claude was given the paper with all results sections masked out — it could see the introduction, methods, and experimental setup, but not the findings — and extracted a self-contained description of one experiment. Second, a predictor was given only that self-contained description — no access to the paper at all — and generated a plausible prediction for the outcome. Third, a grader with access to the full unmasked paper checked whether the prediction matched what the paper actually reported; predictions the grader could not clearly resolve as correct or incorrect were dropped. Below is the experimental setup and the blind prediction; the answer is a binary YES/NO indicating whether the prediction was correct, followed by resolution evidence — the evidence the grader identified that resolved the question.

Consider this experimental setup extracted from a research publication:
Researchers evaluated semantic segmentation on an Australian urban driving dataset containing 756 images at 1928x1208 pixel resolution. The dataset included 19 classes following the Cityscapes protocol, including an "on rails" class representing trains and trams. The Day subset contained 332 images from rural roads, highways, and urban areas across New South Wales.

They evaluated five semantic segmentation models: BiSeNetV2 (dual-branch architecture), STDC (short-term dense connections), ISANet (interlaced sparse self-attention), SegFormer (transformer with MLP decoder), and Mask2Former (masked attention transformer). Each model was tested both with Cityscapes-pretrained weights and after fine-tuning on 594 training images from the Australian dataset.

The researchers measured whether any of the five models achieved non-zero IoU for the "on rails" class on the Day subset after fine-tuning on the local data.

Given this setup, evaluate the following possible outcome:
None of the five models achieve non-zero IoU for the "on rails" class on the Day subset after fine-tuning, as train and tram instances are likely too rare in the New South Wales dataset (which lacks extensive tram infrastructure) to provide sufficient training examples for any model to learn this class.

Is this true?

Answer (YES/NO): NO